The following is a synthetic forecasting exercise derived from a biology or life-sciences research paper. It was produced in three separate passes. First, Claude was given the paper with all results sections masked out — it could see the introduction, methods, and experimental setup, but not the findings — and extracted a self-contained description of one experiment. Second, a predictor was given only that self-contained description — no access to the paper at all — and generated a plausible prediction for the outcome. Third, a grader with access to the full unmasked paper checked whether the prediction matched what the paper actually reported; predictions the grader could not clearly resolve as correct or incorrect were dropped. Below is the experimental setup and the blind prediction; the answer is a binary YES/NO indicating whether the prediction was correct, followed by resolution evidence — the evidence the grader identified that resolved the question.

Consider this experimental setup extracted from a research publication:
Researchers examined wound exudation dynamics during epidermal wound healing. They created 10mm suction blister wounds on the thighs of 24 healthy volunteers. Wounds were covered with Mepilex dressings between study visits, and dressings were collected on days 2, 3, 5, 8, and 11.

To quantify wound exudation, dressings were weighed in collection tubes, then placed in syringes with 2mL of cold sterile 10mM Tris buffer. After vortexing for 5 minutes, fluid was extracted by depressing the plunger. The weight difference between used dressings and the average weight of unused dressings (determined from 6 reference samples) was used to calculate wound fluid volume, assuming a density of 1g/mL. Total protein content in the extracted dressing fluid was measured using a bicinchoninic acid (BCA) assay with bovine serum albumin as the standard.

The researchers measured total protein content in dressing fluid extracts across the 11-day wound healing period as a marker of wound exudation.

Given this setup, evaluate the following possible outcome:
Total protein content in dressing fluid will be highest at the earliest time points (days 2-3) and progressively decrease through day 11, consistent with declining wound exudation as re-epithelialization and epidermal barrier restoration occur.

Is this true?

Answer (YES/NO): NO